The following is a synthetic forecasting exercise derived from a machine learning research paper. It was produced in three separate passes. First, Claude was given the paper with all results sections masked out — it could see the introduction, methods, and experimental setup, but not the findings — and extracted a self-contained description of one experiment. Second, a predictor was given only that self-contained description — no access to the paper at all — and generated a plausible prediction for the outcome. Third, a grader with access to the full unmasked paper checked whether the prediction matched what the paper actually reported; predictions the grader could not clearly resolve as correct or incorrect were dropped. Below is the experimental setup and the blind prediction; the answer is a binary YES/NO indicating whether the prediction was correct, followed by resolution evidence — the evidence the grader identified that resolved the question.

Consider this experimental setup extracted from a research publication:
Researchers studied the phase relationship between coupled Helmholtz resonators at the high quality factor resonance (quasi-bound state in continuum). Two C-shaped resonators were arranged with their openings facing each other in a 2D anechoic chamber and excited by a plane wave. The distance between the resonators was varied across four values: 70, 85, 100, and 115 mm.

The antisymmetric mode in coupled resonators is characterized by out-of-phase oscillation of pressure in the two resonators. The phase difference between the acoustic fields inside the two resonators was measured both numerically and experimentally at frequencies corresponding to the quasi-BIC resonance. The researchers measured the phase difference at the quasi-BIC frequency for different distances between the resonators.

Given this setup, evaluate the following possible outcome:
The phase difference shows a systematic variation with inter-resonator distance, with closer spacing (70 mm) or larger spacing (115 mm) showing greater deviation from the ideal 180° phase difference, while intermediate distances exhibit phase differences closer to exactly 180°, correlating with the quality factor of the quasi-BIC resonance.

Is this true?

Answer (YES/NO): NO